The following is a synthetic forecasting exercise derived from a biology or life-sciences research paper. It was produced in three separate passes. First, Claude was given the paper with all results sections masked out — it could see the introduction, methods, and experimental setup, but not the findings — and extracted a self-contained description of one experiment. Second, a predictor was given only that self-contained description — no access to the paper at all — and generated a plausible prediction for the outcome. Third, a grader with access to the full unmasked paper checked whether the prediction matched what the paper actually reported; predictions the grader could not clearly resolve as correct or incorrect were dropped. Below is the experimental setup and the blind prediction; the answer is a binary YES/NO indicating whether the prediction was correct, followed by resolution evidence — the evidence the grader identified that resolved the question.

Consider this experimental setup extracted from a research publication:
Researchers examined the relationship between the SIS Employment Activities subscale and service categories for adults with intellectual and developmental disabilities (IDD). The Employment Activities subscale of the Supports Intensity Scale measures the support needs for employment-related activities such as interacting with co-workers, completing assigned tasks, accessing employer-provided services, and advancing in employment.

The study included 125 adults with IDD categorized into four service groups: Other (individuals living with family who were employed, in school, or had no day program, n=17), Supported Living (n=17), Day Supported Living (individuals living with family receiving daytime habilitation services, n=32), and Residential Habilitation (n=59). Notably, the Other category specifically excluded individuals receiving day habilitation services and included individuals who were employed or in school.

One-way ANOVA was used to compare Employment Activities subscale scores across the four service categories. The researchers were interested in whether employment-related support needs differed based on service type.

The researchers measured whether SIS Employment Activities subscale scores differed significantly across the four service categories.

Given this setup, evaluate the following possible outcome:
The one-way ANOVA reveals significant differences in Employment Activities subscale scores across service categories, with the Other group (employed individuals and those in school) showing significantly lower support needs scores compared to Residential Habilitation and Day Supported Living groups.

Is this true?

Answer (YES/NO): NO